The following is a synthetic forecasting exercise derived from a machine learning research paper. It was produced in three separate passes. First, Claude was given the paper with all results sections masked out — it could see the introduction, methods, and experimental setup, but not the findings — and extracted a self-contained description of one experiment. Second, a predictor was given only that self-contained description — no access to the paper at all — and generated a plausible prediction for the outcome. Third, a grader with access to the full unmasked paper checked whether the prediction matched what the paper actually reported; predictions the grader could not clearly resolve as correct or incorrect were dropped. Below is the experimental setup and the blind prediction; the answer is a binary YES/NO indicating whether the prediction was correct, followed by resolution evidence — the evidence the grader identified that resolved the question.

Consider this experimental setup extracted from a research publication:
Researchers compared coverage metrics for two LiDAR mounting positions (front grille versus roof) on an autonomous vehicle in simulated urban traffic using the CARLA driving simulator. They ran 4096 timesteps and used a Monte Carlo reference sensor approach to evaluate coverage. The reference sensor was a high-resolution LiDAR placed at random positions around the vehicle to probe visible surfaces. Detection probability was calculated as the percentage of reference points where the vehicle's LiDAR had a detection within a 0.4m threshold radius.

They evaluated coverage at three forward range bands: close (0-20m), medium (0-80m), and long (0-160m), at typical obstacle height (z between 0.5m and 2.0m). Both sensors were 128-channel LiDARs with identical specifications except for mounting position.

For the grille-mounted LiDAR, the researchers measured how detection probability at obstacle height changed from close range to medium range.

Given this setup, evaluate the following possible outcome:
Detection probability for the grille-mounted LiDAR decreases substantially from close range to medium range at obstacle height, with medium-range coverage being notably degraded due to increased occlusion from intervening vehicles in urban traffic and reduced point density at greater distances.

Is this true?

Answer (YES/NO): YES